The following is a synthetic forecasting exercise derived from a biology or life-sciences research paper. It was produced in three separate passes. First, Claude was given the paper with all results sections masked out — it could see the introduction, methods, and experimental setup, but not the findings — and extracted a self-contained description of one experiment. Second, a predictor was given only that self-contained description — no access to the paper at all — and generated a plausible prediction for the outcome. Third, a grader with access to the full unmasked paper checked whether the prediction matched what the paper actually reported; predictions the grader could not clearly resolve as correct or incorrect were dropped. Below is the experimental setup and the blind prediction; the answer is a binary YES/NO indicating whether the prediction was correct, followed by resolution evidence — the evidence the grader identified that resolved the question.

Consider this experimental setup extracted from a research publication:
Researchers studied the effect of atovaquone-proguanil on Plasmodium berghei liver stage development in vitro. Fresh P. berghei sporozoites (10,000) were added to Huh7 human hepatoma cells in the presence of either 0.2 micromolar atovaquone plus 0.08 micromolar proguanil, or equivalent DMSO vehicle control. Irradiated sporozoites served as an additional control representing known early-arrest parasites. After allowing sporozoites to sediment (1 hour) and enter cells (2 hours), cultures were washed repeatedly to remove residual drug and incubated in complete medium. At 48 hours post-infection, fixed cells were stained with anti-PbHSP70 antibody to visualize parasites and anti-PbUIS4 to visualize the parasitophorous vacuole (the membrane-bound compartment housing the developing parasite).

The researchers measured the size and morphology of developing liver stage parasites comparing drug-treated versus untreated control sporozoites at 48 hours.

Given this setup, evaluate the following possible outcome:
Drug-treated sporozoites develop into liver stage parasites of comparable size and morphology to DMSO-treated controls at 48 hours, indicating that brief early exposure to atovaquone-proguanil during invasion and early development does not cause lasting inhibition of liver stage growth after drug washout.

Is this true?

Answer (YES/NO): NO